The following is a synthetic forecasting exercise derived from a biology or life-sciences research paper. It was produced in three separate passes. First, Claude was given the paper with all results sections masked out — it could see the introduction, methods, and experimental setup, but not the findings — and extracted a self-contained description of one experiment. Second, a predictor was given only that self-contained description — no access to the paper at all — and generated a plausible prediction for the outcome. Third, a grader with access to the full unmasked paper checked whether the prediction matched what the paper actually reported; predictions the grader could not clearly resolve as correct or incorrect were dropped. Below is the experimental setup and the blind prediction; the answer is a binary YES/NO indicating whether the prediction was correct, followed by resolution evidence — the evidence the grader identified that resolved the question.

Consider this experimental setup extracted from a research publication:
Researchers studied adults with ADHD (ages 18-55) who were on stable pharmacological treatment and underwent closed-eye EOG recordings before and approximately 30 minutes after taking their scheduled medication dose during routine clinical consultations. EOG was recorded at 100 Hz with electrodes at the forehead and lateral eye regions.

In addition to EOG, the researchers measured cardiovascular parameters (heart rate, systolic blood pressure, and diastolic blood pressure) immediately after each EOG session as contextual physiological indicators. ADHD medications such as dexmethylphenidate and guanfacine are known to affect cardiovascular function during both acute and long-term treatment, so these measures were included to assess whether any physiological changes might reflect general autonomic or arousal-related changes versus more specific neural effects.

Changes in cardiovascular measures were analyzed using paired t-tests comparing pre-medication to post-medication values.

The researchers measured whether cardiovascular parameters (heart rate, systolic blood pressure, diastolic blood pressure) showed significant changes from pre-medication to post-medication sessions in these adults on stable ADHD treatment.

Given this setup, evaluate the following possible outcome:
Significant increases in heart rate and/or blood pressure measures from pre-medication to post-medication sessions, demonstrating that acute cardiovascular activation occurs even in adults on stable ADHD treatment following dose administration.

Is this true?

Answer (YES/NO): NO